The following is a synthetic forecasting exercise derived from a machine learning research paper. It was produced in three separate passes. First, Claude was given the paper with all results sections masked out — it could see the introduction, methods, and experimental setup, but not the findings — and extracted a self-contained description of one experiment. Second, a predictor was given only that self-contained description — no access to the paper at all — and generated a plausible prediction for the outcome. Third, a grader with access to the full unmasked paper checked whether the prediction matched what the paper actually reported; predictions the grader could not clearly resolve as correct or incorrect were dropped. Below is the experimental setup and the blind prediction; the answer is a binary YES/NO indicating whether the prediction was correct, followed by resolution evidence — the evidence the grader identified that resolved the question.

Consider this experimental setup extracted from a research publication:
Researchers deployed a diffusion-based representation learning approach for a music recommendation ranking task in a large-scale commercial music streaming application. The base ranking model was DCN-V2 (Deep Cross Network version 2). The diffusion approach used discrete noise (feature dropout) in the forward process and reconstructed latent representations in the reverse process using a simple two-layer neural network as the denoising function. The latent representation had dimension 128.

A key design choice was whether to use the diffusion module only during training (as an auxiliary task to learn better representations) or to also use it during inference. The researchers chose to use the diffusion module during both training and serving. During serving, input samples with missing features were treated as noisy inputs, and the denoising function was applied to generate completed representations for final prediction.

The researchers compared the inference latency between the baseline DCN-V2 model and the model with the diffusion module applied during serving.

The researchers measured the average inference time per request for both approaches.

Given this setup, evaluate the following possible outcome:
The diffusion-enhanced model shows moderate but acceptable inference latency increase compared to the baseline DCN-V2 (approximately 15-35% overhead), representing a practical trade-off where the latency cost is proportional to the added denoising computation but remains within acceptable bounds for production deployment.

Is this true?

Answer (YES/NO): NO